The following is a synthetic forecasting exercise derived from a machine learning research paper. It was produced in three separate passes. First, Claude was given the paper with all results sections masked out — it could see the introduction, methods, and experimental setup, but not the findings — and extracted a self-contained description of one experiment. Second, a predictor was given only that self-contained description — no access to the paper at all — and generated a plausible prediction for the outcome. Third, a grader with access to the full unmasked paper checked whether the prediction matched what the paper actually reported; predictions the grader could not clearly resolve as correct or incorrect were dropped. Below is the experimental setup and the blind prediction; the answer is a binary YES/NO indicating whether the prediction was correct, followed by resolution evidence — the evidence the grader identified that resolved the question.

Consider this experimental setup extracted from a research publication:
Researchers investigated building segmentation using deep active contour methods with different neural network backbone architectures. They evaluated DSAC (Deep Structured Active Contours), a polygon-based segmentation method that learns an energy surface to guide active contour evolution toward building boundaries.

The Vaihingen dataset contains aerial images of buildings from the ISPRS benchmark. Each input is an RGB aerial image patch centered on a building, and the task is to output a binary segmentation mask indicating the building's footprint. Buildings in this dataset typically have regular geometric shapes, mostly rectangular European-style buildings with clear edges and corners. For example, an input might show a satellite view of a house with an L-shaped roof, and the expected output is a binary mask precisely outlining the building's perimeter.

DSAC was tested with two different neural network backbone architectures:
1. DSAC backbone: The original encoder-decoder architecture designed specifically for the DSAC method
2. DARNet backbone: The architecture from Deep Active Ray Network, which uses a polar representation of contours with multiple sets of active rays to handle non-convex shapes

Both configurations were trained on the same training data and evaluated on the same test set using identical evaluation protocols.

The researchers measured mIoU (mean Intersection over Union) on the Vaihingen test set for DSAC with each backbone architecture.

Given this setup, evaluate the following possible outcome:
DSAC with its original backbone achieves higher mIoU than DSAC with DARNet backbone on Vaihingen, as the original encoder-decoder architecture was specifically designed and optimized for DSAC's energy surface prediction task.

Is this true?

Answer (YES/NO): YES